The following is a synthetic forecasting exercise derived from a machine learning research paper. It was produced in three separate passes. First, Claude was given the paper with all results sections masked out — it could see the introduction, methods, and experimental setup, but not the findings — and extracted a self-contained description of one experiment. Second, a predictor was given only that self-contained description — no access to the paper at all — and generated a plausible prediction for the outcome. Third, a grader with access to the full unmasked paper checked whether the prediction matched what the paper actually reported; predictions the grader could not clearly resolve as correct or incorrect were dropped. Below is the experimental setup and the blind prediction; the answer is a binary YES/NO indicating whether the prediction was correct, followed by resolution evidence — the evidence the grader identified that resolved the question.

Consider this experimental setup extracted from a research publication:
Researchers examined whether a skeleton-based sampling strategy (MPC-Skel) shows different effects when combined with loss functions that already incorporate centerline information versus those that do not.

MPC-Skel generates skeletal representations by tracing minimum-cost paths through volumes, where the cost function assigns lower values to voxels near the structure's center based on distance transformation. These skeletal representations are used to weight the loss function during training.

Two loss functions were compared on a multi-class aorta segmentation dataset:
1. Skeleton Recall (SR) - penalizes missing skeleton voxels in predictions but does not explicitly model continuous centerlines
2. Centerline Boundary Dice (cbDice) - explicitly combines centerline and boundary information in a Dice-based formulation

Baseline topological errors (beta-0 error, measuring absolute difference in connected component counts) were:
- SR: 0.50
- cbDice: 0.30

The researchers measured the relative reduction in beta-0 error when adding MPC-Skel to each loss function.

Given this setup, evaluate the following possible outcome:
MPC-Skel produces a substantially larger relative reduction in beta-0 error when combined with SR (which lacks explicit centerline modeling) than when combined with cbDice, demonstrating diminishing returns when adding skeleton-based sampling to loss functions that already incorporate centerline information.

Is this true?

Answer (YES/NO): YES